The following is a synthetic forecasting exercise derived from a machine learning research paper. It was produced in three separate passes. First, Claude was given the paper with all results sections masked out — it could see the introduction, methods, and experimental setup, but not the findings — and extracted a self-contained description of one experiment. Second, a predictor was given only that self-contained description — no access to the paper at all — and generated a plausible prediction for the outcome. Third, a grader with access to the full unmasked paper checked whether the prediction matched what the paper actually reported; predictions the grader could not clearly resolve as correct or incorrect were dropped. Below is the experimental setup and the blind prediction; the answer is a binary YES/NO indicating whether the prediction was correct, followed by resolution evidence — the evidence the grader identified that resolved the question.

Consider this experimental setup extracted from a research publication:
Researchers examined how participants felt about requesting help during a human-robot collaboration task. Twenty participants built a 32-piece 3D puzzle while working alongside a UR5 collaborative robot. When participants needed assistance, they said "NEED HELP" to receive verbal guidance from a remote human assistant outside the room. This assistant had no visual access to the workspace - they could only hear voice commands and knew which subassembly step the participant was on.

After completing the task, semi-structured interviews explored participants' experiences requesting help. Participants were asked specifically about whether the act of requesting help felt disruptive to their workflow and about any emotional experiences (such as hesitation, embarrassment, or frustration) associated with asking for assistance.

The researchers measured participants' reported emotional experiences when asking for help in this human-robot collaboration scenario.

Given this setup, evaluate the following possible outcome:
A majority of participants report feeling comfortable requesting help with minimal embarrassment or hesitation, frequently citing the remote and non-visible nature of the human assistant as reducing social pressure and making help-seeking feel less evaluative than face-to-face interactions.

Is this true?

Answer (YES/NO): NO